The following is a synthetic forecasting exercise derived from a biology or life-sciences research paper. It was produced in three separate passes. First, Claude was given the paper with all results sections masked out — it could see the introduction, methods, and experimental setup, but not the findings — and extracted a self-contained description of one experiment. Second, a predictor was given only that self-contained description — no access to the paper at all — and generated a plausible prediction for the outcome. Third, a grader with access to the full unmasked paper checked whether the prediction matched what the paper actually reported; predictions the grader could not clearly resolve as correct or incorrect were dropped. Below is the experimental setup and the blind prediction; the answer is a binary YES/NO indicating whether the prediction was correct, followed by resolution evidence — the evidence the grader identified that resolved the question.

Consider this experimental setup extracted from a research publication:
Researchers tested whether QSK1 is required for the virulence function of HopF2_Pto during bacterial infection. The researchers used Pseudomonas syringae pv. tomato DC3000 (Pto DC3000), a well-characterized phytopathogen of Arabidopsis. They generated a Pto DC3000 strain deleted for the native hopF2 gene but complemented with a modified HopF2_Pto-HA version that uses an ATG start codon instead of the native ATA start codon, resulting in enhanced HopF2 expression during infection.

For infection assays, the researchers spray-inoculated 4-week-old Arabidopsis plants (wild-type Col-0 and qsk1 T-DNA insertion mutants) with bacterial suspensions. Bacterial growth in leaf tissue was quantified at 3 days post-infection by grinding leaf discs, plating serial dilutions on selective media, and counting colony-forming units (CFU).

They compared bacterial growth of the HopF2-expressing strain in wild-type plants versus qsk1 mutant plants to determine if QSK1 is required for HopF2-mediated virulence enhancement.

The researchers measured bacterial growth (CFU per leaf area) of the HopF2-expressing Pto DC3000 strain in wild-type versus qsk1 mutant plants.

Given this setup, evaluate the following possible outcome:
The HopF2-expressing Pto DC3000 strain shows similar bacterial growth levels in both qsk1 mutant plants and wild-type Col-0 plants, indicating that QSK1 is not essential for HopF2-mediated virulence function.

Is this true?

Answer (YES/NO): NO